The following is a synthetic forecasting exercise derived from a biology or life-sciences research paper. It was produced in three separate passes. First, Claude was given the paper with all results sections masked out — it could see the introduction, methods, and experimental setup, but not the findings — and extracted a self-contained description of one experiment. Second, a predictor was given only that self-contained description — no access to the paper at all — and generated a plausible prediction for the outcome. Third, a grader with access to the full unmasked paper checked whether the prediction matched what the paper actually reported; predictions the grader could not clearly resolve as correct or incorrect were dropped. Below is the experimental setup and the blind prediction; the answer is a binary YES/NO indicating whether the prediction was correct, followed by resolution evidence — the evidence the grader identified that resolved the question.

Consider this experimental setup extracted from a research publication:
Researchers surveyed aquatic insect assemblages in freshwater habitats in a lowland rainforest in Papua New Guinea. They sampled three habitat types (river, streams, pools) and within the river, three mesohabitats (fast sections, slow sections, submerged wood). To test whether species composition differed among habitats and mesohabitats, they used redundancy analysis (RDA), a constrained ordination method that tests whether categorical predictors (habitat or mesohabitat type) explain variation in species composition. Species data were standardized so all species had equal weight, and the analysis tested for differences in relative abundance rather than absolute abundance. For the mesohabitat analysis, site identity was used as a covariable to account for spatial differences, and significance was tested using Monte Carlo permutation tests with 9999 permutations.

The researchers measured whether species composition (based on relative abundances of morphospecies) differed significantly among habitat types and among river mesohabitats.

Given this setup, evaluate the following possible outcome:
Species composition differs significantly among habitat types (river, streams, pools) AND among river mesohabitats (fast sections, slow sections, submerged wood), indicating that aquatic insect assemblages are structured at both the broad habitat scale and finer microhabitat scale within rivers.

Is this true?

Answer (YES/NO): YES